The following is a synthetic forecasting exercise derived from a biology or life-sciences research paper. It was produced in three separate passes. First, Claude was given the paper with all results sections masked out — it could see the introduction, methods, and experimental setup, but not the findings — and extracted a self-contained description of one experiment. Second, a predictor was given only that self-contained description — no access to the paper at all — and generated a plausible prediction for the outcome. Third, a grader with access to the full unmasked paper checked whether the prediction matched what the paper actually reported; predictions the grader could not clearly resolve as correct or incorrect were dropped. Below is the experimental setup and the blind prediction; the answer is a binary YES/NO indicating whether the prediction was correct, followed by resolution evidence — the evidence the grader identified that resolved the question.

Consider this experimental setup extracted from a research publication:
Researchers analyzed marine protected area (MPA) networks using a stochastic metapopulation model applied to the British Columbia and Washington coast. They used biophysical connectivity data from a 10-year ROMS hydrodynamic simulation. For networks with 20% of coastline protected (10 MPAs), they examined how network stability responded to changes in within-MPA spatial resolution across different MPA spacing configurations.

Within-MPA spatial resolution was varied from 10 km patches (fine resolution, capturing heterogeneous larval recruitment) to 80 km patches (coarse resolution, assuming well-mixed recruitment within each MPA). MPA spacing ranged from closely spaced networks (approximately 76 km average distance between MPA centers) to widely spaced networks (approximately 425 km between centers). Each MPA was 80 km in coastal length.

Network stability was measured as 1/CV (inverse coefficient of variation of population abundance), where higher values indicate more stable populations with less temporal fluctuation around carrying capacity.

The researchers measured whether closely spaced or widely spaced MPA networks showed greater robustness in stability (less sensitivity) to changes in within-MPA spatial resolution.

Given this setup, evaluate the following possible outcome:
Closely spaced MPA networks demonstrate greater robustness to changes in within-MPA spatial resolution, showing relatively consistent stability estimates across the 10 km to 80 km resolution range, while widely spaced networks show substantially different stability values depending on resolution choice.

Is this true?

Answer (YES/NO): YES